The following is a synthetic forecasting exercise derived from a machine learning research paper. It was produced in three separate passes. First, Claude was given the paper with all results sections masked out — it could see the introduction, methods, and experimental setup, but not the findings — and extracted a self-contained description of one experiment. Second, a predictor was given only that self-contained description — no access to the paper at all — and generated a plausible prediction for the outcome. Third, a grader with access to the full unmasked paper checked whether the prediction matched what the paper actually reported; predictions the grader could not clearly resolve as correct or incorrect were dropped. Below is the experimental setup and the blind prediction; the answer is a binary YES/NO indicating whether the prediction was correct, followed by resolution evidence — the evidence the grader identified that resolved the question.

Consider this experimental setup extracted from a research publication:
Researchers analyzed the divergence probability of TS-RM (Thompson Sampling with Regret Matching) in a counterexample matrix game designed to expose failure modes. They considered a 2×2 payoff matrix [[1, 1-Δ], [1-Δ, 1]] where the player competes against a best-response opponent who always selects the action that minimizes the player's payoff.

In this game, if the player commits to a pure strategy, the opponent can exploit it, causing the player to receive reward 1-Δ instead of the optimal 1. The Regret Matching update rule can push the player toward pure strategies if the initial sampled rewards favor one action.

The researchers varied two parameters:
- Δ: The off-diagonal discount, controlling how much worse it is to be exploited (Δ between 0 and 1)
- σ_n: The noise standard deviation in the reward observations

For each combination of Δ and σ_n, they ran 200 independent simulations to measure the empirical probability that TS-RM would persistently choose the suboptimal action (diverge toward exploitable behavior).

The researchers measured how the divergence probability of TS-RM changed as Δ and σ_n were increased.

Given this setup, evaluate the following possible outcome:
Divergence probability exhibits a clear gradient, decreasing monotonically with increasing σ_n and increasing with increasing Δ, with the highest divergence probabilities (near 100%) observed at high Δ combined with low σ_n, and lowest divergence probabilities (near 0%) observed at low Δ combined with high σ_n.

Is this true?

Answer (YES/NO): NO